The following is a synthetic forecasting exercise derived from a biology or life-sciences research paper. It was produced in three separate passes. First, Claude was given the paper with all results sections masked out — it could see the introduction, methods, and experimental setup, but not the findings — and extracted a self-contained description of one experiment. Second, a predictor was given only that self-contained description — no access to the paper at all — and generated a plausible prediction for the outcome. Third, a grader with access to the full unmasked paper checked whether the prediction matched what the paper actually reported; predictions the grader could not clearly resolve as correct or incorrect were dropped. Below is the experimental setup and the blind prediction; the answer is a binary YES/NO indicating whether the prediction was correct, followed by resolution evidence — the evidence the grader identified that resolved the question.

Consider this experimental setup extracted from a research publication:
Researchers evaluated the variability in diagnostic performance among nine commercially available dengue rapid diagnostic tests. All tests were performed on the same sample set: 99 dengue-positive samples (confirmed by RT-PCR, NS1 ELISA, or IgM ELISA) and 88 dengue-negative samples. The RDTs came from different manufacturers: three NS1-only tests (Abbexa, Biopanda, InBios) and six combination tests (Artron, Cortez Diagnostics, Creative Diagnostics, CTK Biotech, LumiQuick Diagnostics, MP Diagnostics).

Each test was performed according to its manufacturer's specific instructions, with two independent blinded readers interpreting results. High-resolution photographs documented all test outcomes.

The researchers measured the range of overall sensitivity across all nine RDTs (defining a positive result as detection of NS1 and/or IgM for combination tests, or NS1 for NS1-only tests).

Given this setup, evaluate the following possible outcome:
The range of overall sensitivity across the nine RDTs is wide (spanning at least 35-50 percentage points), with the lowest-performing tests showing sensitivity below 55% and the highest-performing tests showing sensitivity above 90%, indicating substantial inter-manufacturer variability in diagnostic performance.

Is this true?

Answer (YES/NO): NO